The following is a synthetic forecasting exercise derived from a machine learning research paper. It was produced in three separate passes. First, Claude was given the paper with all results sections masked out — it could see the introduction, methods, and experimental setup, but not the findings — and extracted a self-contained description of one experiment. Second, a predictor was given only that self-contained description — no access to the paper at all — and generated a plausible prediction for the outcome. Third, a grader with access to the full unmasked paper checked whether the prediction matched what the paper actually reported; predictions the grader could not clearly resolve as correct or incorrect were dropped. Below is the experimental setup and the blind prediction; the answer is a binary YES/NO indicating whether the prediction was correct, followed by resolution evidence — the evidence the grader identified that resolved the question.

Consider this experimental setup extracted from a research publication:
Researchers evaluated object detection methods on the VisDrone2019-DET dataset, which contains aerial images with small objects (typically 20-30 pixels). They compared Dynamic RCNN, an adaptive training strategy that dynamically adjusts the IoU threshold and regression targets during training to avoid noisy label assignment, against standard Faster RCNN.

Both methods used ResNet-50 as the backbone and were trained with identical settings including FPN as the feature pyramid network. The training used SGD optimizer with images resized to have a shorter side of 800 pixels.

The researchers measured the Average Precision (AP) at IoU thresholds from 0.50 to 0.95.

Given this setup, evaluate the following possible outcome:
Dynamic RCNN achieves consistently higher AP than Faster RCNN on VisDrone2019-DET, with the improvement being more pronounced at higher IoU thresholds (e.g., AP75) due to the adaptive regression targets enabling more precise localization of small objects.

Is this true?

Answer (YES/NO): NO